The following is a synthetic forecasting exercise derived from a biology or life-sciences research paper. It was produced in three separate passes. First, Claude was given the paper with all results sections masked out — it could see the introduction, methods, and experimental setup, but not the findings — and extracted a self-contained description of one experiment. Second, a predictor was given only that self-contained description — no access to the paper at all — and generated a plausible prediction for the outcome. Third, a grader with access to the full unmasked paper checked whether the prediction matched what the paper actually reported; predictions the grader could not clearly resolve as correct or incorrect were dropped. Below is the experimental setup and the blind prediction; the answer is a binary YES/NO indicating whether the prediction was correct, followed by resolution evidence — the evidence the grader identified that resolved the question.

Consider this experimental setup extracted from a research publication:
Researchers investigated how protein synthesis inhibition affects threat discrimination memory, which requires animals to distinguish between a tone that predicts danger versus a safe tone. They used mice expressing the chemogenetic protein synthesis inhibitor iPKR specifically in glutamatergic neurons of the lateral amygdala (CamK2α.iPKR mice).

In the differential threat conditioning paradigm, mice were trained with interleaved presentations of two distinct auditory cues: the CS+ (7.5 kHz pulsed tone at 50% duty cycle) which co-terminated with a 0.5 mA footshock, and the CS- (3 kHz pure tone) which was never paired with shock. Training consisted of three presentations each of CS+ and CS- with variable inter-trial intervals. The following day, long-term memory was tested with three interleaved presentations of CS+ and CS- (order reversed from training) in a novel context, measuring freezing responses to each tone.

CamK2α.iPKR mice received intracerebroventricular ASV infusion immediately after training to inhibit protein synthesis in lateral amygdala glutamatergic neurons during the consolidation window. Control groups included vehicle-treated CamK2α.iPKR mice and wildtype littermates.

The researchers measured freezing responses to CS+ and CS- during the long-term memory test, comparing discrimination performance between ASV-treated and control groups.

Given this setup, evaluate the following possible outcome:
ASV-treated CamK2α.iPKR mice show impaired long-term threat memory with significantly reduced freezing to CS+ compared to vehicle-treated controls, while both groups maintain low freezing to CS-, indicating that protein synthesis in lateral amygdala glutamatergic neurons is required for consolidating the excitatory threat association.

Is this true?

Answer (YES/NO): YES